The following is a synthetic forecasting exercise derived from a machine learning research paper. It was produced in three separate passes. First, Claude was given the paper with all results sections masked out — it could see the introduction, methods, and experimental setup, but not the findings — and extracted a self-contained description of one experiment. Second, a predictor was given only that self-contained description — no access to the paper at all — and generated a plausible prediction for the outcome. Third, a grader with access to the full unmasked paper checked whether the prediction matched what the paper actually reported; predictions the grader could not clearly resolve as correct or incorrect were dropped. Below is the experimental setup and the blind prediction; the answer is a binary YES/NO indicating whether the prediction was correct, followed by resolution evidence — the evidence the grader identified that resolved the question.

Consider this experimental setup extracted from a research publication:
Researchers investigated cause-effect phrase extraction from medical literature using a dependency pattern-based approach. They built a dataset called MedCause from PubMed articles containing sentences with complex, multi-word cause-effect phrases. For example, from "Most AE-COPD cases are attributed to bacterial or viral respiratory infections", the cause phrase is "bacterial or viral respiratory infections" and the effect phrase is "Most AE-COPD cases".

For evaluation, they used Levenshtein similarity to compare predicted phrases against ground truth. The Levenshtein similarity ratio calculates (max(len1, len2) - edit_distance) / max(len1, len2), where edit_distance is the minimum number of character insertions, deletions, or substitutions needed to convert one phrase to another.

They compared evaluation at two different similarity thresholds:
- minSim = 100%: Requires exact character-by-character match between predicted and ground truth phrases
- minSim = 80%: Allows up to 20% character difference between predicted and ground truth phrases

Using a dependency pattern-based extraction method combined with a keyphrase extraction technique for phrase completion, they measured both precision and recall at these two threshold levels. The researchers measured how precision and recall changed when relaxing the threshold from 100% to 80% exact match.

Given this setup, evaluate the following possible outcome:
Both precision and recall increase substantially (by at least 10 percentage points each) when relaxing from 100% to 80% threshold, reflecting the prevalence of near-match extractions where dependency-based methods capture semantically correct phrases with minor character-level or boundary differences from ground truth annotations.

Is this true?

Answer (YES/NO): NO